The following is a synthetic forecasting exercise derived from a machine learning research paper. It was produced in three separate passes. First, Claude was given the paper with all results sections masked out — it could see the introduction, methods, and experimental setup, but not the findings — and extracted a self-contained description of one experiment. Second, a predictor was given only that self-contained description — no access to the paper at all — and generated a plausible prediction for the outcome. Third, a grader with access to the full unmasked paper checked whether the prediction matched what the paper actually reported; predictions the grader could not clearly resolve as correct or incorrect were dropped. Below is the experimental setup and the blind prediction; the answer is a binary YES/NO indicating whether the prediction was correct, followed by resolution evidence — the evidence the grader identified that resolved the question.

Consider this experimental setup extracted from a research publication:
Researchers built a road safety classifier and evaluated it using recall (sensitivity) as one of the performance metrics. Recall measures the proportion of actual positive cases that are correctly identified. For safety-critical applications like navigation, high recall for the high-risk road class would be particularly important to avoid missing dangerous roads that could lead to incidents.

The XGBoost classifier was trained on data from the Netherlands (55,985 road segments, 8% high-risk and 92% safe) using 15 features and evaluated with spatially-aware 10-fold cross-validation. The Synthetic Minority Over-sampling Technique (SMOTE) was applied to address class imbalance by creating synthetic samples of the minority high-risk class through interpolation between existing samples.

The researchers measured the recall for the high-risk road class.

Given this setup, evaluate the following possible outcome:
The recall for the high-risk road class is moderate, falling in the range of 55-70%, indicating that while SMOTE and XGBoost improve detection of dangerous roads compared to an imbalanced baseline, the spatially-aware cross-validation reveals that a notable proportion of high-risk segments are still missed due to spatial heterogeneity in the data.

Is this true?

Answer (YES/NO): NO